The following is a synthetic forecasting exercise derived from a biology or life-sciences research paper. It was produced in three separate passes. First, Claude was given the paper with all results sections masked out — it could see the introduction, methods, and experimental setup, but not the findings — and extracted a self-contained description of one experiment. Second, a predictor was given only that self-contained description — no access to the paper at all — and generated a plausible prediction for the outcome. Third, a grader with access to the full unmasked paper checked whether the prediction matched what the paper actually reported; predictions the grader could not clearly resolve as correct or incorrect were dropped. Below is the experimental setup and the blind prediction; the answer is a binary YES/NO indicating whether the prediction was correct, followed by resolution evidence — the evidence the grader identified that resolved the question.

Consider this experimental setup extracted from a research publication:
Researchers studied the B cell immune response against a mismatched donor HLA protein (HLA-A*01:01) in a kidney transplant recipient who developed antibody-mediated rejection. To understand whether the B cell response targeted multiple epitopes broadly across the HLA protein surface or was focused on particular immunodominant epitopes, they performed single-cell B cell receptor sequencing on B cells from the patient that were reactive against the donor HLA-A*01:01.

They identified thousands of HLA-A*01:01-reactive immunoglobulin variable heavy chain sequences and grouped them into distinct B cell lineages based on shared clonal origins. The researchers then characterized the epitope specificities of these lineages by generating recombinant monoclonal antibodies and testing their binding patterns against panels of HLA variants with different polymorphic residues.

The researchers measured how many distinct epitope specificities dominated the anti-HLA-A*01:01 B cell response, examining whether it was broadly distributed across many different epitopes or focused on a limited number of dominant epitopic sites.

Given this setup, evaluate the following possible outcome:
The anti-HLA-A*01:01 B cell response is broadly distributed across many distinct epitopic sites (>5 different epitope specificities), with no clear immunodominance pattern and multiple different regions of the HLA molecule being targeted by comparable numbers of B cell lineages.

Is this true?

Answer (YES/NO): NO